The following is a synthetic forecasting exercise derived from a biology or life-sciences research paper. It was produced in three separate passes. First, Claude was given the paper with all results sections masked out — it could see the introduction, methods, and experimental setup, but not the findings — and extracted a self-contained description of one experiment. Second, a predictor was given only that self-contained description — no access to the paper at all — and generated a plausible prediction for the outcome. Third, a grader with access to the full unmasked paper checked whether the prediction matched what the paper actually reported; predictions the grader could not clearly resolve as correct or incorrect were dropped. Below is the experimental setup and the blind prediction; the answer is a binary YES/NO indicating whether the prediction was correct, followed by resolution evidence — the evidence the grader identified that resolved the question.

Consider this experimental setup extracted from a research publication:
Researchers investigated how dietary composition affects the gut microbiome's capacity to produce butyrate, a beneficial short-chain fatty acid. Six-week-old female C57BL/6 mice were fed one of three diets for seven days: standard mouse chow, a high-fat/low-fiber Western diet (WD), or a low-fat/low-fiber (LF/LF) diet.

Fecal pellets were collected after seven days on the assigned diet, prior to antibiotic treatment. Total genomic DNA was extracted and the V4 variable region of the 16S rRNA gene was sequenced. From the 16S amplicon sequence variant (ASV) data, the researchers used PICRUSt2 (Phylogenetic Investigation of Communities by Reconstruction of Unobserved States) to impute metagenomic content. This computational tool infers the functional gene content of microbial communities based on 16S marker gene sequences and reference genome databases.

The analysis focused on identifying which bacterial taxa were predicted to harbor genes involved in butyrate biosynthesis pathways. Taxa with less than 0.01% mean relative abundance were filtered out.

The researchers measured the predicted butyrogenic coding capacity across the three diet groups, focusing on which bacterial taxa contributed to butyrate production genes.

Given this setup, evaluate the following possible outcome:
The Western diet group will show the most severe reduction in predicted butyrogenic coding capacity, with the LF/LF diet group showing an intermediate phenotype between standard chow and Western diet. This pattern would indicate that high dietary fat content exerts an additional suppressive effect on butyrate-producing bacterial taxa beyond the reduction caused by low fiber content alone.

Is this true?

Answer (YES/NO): YES